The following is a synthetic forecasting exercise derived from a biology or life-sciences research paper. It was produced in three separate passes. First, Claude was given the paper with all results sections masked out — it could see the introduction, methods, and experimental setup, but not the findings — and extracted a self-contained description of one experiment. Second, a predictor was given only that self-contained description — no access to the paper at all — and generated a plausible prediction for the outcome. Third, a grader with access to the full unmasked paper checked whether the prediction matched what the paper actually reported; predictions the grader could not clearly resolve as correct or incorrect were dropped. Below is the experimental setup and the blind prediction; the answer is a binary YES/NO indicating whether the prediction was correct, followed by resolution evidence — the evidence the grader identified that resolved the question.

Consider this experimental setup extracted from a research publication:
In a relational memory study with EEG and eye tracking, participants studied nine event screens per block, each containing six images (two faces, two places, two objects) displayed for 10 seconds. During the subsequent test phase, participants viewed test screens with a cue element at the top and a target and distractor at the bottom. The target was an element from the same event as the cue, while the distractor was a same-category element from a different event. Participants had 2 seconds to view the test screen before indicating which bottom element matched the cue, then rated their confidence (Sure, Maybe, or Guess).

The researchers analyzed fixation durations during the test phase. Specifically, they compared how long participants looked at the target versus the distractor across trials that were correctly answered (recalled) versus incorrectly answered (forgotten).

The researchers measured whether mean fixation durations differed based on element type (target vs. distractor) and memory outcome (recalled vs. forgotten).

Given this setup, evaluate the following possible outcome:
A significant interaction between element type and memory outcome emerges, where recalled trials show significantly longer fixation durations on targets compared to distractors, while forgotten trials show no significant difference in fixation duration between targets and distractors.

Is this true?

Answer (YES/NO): NO